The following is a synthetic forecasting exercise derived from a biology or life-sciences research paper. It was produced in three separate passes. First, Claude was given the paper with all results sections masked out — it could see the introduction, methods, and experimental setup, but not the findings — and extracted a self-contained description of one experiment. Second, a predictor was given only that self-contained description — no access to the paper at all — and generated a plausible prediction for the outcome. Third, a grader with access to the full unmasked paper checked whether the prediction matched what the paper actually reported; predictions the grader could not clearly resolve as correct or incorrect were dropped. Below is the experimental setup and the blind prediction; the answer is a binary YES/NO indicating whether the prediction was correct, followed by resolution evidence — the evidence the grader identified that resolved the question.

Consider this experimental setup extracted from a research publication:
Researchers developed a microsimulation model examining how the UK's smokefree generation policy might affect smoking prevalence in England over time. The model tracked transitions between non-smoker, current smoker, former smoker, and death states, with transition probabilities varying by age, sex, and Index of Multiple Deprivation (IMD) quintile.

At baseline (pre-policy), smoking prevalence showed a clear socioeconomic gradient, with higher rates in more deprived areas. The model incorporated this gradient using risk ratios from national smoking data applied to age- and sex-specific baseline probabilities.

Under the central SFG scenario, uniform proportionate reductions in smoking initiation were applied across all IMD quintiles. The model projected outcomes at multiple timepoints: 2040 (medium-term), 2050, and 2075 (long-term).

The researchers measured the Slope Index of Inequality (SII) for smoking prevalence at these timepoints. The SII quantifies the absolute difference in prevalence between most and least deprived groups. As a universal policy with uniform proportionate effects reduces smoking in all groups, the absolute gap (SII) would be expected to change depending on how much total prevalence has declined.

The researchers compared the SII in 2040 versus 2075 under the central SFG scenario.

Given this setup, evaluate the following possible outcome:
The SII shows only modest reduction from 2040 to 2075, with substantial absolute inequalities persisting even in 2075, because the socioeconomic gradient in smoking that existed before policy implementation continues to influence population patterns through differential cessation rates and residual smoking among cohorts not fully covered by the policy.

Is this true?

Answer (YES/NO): NO